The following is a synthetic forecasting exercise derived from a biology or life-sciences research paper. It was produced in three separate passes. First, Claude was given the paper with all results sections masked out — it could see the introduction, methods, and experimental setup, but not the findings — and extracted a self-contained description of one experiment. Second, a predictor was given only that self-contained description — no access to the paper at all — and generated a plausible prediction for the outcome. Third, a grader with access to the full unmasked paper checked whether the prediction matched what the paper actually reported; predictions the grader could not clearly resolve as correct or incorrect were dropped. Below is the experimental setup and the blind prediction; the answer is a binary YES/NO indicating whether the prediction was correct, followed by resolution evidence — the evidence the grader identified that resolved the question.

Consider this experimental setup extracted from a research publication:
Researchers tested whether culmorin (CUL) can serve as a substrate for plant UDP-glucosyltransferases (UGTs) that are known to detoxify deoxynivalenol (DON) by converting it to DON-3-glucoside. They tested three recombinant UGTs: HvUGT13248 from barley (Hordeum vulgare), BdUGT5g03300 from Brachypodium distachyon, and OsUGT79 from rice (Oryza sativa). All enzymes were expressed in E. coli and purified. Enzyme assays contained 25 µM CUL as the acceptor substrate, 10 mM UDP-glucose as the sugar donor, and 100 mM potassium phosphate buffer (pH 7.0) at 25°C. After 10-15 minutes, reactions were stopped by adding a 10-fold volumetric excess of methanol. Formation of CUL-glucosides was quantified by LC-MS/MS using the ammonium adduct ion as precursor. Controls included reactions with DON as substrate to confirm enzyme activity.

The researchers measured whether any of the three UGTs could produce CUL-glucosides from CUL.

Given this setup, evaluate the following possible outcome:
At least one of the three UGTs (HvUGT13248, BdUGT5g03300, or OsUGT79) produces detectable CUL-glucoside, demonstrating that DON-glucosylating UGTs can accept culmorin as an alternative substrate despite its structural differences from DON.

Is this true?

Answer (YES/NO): YES